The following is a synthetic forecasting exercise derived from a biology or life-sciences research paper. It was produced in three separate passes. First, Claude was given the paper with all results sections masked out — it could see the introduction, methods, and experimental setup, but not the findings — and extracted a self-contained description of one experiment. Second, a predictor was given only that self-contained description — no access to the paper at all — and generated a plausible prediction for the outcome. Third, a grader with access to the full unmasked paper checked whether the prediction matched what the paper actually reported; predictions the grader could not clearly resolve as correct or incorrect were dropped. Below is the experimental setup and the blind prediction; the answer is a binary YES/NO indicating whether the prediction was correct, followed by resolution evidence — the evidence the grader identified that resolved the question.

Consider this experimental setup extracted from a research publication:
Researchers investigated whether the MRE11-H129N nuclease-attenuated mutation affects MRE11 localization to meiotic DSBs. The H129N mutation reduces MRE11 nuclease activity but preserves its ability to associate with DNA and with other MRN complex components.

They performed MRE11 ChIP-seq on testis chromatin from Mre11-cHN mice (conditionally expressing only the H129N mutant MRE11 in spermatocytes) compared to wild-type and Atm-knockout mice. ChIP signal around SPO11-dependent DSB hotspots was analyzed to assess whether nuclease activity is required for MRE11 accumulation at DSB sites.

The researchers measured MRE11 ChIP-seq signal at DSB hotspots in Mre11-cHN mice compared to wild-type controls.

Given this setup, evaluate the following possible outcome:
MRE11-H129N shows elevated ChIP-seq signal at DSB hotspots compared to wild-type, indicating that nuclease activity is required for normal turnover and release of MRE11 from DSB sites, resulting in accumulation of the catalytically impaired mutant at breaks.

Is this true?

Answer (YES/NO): YES